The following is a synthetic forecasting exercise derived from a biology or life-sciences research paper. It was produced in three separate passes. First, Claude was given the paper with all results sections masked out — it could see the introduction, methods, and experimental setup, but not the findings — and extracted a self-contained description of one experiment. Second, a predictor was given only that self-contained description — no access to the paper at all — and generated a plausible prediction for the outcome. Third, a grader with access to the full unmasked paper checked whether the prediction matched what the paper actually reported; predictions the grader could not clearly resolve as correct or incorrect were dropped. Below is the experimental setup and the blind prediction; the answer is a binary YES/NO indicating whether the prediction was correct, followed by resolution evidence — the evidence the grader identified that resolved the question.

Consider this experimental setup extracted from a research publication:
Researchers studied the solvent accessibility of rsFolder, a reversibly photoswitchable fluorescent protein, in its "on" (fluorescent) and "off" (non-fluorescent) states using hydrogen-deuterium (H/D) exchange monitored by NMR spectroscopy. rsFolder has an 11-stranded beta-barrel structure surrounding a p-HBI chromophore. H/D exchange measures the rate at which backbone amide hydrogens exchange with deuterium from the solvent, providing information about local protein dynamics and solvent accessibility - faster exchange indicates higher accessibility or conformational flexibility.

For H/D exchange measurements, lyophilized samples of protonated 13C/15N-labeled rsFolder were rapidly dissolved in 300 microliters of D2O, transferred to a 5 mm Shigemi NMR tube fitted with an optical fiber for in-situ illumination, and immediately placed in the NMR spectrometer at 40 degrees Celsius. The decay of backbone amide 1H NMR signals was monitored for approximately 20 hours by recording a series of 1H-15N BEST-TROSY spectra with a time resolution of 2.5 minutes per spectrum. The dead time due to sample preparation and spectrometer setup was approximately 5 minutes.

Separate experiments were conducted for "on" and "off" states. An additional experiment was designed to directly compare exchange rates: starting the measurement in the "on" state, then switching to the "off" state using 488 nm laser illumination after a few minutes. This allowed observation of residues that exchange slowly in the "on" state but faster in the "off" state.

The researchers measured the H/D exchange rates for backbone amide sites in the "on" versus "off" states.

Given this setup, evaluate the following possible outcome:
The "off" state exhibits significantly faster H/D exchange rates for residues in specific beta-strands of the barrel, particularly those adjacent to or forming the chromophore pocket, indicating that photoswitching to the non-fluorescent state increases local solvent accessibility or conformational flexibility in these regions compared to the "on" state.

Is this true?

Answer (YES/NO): YES